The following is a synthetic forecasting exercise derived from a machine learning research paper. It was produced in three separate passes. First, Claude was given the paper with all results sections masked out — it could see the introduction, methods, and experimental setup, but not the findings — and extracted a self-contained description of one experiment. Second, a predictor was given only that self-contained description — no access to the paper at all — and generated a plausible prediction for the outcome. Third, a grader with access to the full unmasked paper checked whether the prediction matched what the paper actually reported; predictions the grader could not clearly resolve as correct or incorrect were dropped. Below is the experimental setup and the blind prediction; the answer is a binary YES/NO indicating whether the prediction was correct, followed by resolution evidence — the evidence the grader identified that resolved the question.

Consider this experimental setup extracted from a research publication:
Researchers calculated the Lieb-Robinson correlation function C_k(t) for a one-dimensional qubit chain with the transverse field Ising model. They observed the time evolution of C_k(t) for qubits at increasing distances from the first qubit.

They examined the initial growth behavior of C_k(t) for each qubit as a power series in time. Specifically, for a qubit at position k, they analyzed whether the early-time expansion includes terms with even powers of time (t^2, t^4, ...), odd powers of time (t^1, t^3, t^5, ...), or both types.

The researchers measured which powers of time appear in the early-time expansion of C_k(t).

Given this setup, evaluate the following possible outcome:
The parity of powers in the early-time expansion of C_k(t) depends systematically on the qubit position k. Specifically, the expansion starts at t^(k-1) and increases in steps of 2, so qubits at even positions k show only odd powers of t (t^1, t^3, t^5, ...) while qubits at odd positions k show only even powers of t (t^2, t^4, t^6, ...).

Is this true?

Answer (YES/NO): NO